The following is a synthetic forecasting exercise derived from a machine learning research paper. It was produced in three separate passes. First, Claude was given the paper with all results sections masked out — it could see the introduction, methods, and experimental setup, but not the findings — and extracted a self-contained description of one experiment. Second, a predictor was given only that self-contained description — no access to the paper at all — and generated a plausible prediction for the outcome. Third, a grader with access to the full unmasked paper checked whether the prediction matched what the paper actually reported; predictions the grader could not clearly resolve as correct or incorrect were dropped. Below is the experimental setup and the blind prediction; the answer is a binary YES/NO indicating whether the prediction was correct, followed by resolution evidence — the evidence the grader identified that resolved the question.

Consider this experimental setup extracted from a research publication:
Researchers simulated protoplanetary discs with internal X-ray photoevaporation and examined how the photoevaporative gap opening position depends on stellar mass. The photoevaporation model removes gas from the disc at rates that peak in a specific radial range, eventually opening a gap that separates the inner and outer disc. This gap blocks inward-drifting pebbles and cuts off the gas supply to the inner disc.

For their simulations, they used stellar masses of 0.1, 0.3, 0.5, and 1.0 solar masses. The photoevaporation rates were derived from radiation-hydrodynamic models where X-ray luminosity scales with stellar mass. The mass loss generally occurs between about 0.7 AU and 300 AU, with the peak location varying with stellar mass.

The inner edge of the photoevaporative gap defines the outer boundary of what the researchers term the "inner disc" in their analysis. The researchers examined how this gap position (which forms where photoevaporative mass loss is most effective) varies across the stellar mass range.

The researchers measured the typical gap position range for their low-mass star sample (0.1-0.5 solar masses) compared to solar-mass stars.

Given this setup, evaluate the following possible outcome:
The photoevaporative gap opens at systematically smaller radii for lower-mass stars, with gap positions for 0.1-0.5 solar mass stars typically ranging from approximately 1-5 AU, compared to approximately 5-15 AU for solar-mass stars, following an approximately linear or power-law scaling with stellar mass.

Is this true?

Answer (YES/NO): NO